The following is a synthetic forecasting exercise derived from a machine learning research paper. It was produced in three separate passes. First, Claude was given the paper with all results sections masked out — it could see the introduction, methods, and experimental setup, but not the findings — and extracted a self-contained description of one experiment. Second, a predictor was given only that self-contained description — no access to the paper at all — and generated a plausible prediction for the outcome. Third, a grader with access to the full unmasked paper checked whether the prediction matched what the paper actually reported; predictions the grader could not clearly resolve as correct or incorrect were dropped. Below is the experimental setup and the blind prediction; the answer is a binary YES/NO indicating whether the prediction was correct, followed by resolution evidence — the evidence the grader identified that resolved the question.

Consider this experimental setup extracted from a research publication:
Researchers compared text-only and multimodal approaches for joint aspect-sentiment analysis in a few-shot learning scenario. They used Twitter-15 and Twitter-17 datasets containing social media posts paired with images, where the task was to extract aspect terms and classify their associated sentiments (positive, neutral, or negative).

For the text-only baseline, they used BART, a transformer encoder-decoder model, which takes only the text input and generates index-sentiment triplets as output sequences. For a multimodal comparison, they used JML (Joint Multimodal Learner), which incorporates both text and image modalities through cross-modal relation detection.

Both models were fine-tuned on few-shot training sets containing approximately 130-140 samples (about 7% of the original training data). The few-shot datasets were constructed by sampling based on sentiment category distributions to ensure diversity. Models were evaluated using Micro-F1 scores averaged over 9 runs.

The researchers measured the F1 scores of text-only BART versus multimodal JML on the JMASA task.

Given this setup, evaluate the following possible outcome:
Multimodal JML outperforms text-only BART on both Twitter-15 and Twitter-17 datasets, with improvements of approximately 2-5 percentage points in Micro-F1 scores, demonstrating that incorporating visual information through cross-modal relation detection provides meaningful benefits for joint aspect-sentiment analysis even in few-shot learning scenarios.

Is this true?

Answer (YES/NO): NO